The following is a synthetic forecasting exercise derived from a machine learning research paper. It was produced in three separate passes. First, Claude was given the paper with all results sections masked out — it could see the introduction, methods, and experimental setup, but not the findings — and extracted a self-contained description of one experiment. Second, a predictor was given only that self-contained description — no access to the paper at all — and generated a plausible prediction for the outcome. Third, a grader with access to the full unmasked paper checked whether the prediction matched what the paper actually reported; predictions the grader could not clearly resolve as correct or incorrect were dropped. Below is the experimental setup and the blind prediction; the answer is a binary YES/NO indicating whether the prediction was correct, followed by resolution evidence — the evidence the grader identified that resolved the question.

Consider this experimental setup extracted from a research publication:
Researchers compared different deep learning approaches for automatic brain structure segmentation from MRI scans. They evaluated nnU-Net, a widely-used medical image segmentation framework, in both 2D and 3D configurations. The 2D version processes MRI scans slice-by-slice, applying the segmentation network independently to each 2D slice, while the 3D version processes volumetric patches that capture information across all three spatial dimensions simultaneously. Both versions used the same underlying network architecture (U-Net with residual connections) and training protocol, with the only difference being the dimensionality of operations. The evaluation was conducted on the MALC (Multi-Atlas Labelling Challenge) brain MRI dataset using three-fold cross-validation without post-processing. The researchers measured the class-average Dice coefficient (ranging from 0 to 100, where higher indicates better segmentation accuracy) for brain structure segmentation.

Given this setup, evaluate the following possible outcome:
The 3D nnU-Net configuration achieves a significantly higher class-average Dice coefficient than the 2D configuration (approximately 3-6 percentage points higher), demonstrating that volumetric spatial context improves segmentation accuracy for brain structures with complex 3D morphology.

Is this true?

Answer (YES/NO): NO